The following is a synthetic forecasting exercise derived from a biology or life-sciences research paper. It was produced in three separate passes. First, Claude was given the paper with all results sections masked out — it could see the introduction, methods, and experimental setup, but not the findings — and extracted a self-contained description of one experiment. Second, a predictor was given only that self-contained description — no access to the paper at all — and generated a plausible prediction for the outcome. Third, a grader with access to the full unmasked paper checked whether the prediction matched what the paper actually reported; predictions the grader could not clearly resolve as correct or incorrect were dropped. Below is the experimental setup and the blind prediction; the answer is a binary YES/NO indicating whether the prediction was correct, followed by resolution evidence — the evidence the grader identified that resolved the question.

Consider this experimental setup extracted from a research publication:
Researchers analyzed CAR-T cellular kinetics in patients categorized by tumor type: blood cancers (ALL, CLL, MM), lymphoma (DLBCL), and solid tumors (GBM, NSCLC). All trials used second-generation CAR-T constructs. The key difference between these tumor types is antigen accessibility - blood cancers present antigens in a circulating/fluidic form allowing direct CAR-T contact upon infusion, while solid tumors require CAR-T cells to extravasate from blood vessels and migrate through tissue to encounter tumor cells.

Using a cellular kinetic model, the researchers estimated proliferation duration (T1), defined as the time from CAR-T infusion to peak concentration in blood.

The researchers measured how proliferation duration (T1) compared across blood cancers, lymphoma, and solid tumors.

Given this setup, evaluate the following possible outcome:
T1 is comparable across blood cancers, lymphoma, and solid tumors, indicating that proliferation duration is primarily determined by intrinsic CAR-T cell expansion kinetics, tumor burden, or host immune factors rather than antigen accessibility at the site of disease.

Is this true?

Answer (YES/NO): NO